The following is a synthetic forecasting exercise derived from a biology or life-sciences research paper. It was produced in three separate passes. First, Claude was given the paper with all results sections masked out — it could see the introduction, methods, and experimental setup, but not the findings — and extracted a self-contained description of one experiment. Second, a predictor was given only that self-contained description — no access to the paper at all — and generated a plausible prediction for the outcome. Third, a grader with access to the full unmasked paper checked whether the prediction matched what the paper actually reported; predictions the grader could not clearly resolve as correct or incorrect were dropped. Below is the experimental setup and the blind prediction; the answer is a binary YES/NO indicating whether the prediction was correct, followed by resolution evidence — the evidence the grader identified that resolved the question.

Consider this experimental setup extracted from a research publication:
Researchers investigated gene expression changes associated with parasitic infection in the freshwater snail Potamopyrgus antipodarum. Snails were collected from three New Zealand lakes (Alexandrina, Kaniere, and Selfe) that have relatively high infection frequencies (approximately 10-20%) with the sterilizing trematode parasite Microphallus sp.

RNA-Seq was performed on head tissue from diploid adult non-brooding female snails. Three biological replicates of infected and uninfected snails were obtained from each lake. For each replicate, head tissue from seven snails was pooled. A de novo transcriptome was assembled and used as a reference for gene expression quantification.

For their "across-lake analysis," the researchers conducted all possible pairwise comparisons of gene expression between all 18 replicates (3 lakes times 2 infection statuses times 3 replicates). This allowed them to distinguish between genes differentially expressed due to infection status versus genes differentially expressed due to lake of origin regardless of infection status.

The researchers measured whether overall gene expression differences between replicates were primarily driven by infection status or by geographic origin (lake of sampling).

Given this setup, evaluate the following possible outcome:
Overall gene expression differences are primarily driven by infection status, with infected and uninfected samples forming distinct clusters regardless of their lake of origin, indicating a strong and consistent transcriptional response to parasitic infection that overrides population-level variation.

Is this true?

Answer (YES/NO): NO